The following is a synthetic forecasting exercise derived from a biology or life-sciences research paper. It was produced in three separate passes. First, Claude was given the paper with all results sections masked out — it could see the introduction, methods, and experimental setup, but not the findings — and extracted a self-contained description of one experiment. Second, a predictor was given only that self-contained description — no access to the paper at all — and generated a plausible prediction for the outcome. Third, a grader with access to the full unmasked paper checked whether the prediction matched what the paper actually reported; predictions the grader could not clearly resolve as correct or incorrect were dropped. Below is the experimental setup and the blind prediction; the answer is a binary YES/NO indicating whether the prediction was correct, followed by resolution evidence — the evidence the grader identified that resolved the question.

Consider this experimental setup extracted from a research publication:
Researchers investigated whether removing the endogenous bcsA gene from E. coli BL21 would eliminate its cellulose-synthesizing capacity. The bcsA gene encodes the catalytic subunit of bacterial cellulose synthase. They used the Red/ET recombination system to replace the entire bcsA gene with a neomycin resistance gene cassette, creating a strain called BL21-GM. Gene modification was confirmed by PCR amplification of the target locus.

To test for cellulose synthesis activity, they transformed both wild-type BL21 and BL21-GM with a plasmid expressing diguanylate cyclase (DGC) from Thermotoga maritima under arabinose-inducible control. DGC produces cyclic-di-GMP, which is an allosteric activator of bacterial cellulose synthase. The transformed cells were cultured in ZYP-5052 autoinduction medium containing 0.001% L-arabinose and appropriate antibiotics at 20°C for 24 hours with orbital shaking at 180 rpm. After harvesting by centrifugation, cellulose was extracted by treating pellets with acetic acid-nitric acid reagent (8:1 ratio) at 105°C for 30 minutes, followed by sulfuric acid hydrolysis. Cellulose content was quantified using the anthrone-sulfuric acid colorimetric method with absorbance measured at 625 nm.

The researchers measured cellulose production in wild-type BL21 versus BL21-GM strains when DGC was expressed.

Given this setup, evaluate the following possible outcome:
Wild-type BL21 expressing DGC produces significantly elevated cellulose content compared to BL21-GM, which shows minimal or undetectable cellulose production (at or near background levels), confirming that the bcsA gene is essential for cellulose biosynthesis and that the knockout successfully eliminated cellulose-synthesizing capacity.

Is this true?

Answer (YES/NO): NO